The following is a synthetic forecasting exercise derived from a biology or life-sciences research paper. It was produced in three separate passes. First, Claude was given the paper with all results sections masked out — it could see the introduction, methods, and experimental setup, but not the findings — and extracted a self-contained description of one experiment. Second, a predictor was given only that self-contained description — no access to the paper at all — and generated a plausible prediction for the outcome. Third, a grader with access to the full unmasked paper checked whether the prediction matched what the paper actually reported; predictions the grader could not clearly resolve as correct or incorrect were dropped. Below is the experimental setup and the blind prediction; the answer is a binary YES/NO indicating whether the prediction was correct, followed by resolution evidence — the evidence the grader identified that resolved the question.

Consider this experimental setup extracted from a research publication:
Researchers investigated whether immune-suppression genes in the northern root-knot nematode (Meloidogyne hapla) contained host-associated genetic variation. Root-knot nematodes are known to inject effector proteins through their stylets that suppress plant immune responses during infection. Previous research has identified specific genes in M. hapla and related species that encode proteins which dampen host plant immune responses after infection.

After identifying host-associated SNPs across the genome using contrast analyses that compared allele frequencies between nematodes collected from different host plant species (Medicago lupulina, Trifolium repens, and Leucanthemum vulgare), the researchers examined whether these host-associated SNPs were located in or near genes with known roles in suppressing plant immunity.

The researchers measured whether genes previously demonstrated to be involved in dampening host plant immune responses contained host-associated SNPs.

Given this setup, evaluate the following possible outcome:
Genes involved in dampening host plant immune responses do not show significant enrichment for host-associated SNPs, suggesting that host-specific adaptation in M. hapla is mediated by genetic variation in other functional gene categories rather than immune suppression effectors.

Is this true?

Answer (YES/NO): YES